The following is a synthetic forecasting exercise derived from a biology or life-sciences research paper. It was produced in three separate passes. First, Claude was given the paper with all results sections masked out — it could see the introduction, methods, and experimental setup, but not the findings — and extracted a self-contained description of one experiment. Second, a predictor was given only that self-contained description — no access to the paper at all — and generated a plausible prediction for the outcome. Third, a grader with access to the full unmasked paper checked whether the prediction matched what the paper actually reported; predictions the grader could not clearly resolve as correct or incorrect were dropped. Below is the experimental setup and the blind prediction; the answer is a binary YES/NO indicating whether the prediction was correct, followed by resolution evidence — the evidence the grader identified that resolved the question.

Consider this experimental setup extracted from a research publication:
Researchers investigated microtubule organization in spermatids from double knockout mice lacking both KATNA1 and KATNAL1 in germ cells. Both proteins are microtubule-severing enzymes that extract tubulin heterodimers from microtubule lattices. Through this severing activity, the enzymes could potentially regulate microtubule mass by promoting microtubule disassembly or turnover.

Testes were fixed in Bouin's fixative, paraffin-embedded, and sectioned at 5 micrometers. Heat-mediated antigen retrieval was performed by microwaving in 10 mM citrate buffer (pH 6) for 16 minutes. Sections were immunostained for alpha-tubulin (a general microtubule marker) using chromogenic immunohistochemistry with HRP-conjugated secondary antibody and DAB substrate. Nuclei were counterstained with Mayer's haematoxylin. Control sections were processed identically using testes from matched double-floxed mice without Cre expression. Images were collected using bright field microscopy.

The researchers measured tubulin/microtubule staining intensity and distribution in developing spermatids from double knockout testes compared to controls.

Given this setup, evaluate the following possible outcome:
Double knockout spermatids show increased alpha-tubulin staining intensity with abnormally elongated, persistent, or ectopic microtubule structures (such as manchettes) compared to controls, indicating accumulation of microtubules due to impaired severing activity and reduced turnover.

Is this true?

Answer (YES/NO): YES